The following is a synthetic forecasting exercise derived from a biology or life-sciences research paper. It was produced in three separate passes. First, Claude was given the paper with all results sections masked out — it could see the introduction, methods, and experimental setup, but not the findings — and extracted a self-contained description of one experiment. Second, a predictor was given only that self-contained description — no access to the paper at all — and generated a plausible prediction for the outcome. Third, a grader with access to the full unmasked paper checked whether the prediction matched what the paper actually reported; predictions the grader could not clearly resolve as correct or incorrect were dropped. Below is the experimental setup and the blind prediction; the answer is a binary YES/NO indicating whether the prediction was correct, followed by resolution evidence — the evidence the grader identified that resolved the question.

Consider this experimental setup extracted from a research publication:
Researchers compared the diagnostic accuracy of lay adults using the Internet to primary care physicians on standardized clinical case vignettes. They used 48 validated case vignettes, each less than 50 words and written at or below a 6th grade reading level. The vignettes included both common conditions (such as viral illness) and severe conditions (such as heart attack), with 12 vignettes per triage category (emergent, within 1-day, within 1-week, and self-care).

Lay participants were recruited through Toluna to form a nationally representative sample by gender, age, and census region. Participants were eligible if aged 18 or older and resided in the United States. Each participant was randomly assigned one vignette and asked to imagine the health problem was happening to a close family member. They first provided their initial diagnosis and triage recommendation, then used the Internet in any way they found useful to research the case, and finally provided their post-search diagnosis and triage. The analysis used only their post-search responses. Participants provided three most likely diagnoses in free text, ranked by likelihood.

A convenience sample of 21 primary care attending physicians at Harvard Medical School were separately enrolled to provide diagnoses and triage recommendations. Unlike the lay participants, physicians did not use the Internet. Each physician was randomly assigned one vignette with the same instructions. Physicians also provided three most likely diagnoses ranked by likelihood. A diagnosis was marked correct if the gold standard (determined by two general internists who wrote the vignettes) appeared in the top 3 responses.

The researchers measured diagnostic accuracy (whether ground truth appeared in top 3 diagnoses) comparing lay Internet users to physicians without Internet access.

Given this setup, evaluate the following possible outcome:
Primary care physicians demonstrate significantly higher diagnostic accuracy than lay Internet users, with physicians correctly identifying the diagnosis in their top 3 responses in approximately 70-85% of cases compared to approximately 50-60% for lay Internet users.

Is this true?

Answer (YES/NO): NO